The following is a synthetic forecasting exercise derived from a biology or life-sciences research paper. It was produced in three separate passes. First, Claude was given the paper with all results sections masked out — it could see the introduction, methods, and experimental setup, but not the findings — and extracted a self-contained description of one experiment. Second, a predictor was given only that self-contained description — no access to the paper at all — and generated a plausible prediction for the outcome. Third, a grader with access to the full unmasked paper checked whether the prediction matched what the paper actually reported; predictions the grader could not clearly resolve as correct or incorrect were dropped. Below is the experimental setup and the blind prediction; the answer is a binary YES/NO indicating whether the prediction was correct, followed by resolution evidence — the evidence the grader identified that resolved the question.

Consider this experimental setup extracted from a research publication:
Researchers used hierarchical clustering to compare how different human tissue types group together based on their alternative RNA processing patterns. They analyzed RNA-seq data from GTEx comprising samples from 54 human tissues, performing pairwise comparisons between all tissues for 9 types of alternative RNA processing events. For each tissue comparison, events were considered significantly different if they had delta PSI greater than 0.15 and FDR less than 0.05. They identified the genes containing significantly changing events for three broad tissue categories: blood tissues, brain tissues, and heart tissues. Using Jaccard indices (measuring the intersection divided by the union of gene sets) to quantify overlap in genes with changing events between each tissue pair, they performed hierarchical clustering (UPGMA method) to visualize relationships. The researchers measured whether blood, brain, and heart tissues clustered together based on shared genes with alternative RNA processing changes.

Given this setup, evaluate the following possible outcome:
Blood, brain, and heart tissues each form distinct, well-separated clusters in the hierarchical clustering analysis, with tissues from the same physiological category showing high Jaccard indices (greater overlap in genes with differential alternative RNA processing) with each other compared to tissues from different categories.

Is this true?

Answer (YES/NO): YES